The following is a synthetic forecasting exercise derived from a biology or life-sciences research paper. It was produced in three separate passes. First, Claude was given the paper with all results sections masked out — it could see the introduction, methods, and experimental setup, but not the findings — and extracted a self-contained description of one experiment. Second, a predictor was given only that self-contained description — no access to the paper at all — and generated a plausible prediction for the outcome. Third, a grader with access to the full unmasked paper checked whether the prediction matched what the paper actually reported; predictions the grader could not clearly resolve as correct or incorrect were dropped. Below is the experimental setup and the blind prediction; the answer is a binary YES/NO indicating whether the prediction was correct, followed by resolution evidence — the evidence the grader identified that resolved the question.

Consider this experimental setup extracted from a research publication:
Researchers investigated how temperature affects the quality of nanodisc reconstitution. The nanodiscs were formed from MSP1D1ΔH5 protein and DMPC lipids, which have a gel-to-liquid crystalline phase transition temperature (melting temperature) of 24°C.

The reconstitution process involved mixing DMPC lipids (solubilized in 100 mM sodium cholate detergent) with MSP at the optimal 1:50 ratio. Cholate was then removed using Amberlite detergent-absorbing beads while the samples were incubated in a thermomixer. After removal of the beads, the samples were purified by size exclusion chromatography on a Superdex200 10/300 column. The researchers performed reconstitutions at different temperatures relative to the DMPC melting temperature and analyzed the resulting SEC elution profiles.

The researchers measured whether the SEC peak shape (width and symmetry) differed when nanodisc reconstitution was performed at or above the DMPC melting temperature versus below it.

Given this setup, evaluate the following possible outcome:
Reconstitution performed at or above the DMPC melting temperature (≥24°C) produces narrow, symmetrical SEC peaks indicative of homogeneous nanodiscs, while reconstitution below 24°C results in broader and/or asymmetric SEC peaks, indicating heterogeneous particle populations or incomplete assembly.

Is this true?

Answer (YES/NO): YES